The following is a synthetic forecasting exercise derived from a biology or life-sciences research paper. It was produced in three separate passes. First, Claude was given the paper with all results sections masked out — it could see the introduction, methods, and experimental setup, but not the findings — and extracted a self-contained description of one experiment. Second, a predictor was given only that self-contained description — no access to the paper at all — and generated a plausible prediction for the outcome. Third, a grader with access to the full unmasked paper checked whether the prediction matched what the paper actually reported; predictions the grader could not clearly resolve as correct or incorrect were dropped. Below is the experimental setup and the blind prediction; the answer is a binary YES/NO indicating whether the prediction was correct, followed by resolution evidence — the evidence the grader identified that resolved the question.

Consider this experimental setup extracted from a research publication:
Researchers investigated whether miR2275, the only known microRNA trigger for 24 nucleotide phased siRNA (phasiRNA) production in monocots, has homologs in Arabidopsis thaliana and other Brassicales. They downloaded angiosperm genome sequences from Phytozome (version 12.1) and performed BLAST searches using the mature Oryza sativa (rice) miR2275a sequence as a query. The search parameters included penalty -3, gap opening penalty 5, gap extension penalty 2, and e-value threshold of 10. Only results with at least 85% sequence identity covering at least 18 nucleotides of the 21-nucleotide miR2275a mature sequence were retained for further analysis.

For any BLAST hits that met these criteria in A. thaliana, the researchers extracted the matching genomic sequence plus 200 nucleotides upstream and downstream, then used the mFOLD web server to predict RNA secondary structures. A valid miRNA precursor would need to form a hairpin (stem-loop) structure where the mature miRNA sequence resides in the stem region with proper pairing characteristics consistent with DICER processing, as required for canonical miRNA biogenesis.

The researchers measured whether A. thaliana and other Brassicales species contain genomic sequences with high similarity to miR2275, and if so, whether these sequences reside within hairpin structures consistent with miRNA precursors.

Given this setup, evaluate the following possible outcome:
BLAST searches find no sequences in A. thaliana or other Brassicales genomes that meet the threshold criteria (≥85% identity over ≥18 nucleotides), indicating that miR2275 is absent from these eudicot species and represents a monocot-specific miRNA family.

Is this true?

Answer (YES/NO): NO